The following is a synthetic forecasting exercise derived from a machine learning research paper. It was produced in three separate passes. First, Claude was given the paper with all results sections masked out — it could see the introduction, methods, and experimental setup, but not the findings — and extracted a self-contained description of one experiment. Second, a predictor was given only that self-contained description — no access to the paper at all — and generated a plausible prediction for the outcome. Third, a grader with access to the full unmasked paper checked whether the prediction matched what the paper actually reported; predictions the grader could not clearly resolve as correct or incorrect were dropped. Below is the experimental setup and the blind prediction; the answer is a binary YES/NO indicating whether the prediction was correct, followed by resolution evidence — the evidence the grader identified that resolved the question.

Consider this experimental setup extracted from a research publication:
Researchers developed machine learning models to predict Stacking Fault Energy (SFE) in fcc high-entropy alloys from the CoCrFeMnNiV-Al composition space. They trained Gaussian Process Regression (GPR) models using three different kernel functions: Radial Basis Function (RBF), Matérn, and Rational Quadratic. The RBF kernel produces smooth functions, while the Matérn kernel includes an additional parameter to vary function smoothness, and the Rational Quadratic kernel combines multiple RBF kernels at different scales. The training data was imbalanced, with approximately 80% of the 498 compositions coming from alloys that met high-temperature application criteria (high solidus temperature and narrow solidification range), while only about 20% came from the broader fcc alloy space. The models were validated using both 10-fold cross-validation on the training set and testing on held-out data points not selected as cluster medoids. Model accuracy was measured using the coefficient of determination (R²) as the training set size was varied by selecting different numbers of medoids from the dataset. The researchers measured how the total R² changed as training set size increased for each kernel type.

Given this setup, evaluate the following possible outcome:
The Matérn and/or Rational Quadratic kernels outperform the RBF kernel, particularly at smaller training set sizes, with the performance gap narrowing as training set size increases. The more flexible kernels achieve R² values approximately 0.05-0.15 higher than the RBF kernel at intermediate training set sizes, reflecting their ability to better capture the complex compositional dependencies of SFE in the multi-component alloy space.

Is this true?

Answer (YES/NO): NO